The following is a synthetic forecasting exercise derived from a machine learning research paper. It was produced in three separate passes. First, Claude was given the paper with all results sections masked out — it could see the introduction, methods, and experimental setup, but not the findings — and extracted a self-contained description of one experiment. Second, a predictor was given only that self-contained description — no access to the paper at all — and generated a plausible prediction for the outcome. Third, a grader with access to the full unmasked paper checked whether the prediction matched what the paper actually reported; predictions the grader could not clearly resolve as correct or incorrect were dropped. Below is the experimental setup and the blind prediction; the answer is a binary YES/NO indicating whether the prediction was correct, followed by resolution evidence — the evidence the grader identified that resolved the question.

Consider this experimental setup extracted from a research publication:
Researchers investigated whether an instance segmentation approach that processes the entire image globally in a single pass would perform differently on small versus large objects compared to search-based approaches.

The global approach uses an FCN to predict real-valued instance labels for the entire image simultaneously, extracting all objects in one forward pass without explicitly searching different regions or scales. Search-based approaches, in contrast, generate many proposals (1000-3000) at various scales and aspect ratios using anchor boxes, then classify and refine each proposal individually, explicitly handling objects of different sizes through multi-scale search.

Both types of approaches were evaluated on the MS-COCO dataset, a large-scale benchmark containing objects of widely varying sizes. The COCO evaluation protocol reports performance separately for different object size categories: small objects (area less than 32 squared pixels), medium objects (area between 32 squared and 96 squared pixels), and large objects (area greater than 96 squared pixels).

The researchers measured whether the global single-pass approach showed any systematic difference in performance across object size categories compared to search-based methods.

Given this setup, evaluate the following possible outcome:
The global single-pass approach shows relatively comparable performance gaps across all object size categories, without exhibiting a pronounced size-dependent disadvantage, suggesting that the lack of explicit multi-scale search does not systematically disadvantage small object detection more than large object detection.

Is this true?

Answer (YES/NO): NO